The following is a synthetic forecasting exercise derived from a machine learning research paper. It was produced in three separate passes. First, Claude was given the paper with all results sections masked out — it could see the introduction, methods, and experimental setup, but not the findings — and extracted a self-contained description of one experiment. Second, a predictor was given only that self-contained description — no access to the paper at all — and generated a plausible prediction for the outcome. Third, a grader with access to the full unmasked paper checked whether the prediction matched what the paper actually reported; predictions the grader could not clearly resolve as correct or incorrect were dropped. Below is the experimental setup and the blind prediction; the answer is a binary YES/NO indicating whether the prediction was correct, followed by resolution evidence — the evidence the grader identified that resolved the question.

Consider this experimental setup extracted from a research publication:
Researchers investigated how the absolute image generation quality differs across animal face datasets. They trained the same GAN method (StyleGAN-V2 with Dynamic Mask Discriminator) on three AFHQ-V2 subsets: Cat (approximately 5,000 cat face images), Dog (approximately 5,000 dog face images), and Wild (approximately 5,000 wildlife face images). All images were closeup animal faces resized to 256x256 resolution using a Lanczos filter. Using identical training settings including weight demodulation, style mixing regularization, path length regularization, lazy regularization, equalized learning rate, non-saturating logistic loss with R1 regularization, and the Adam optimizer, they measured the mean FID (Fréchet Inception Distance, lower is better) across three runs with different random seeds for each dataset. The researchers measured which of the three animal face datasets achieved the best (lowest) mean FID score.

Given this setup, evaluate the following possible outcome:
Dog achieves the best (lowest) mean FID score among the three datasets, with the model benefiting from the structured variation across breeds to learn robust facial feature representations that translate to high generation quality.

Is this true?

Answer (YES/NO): NO